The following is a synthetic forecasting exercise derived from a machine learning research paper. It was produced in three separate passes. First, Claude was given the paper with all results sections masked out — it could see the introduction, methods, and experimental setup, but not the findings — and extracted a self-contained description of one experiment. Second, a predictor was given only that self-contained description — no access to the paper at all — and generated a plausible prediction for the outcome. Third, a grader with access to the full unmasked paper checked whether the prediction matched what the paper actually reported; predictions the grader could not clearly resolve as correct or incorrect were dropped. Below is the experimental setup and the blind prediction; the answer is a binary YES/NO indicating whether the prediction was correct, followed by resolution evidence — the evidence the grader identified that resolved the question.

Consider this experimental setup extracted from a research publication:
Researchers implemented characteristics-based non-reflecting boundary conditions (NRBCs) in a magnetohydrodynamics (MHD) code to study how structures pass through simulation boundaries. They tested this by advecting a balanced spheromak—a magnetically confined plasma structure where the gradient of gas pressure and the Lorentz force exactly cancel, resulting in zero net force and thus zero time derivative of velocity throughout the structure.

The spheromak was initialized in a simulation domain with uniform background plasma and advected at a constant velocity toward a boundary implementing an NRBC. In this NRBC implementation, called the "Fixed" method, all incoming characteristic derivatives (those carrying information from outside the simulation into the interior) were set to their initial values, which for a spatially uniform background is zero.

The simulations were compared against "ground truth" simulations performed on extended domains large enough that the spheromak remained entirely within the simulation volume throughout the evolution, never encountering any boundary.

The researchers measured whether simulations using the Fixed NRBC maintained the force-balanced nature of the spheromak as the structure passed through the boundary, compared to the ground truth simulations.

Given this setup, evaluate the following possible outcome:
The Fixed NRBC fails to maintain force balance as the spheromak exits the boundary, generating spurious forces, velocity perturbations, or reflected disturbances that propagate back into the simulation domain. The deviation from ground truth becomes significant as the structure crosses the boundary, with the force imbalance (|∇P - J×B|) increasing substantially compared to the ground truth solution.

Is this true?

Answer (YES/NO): YES